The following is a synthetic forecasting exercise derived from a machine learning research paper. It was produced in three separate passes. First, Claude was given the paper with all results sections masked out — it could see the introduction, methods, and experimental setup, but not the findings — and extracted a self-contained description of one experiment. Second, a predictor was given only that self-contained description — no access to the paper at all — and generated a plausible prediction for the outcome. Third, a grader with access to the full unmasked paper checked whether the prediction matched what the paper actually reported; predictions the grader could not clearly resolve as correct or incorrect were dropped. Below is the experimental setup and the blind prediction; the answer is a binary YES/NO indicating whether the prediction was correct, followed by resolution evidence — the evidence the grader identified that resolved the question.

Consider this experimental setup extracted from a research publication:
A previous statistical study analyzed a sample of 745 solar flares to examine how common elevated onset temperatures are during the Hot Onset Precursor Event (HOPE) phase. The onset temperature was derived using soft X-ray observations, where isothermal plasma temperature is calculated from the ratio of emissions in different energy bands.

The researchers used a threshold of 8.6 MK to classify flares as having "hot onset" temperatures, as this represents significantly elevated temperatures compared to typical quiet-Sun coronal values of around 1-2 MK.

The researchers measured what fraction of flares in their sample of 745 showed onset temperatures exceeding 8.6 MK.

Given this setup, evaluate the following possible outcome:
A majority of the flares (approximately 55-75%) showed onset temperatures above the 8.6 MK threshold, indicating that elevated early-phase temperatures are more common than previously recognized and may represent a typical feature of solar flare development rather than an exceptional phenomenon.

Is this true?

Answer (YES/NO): YES